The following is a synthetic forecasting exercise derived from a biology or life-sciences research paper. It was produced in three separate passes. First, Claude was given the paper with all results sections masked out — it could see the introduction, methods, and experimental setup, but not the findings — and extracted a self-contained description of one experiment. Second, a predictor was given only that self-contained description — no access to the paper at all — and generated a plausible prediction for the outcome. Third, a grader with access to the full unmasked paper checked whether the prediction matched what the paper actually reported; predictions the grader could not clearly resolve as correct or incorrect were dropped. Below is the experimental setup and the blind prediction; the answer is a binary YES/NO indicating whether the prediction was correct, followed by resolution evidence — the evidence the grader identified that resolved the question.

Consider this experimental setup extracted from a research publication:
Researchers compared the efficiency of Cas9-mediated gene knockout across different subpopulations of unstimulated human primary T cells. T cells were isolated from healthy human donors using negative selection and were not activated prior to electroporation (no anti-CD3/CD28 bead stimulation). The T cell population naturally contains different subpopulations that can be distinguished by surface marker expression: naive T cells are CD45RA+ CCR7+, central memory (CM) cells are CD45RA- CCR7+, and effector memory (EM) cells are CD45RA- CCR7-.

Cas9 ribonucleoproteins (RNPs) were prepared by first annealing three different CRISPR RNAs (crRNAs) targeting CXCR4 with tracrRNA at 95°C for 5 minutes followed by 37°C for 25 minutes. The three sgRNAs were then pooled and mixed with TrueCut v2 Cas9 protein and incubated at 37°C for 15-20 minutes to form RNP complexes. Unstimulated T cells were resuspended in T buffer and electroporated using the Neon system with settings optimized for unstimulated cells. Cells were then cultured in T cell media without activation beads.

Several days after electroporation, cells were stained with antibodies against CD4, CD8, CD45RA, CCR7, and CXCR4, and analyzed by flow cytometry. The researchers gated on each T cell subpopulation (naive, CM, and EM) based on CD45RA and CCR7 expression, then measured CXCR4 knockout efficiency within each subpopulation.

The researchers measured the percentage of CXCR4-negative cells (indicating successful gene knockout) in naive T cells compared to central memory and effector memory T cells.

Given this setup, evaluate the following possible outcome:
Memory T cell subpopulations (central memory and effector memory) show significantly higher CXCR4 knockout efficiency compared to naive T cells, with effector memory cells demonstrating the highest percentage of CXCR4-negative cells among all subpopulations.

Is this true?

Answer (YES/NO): NO